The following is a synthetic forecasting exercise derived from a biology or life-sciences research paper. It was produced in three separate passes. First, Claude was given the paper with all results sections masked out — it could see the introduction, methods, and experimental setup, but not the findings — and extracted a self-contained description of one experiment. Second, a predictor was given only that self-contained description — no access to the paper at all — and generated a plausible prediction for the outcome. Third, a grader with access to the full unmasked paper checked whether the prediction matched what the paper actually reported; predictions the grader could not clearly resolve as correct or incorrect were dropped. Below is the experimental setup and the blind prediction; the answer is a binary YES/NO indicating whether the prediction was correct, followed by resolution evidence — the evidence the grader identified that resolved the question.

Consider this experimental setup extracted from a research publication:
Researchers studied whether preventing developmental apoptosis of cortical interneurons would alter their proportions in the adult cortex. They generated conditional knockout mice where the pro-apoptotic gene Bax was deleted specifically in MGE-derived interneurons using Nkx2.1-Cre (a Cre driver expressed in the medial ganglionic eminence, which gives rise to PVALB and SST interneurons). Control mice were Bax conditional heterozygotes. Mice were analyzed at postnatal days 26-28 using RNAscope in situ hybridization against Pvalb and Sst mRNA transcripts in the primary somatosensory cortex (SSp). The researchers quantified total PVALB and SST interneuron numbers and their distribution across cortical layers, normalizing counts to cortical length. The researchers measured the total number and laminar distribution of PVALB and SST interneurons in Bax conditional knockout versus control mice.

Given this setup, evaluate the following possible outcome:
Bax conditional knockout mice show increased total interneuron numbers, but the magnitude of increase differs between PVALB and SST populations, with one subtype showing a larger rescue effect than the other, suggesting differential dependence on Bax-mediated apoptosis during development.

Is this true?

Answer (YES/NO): YES